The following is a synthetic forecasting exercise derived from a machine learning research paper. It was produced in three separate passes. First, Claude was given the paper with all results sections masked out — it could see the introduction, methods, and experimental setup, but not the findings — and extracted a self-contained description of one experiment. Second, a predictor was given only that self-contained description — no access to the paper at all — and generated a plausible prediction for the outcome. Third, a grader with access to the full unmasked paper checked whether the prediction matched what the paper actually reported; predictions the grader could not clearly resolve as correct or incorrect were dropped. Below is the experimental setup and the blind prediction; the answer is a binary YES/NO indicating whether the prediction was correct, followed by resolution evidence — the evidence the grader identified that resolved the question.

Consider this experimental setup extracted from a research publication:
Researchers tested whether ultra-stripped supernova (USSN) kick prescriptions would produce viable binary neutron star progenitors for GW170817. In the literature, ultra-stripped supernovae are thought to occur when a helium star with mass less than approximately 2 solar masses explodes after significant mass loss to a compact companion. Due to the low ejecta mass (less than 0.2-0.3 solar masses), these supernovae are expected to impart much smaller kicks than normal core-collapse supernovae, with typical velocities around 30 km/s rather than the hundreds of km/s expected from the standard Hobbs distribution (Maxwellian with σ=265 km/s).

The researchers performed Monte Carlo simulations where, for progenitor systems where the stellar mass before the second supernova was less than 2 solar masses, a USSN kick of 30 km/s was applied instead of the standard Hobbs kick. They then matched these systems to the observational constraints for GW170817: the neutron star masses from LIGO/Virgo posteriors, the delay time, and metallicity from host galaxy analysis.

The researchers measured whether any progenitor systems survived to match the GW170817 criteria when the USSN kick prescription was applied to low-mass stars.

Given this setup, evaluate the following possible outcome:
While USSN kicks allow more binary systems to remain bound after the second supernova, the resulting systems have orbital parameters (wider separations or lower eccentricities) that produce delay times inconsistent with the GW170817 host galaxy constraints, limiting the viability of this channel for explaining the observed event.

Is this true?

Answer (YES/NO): NO